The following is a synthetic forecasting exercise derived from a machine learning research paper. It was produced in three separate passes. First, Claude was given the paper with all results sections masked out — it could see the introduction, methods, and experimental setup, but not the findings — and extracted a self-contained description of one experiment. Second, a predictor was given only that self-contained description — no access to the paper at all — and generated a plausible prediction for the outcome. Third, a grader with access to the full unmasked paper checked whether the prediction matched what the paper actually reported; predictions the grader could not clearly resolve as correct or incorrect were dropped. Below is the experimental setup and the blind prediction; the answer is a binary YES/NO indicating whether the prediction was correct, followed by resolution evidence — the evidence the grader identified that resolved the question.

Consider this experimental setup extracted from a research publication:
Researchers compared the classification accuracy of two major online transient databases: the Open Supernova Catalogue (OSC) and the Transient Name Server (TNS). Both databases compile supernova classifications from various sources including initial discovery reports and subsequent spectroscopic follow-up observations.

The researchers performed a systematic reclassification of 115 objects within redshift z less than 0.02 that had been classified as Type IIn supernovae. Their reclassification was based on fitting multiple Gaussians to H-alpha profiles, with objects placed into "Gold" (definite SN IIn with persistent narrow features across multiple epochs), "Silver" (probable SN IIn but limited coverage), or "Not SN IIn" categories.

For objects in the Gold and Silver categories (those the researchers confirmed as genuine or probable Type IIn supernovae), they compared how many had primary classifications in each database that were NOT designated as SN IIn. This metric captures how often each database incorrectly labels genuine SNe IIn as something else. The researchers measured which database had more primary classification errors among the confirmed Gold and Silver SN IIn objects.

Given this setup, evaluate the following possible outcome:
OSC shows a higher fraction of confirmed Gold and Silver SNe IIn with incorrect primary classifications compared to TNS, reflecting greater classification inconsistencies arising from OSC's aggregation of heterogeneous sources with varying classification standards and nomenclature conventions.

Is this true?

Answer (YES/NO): YES